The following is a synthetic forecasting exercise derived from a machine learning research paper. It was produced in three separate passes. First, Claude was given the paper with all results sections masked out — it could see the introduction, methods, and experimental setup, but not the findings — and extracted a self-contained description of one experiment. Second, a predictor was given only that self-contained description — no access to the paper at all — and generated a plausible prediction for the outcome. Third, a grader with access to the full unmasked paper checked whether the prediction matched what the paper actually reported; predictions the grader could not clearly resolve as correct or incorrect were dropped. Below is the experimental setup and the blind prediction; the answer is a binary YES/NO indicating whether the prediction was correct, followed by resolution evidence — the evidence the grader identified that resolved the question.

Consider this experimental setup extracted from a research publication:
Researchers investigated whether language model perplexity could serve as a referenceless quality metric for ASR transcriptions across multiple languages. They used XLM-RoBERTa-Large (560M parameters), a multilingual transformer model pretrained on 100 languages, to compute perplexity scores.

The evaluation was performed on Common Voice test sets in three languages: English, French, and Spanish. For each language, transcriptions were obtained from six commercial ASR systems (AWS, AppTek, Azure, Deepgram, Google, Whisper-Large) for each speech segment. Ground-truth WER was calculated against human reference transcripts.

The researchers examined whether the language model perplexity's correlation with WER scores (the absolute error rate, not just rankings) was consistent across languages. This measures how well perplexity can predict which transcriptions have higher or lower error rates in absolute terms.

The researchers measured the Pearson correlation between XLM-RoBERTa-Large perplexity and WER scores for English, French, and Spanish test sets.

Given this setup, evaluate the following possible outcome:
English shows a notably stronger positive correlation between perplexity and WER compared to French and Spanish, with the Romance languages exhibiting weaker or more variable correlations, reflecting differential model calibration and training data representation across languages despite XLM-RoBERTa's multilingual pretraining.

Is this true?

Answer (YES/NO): NO